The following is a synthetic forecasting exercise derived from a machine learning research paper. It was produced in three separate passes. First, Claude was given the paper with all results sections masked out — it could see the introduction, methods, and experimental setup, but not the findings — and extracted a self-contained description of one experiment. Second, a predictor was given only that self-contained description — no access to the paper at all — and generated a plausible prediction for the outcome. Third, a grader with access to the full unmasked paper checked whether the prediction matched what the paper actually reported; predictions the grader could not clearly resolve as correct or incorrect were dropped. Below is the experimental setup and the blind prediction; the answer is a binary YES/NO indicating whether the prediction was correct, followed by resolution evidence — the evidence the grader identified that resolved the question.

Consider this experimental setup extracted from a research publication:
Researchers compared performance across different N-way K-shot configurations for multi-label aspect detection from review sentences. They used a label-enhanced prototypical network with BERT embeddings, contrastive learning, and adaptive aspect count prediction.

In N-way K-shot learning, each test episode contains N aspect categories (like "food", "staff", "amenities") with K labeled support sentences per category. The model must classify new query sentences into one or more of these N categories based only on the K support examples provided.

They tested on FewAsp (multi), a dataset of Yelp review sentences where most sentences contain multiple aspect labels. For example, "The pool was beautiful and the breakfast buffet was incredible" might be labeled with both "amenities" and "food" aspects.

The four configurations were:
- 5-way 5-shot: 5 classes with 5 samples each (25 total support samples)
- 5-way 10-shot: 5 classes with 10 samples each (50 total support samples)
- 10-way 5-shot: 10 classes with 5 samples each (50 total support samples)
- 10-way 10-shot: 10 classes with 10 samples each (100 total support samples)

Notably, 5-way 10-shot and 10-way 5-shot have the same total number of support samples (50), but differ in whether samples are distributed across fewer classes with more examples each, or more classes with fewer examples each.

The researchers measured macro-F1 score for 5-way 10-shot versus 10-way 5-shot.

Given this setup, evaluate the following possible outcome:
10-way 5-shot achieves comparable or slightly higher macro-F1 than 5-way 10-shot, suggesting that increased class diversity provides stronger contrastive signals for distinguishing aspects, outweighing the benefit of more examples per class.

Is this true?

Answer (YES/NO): NO